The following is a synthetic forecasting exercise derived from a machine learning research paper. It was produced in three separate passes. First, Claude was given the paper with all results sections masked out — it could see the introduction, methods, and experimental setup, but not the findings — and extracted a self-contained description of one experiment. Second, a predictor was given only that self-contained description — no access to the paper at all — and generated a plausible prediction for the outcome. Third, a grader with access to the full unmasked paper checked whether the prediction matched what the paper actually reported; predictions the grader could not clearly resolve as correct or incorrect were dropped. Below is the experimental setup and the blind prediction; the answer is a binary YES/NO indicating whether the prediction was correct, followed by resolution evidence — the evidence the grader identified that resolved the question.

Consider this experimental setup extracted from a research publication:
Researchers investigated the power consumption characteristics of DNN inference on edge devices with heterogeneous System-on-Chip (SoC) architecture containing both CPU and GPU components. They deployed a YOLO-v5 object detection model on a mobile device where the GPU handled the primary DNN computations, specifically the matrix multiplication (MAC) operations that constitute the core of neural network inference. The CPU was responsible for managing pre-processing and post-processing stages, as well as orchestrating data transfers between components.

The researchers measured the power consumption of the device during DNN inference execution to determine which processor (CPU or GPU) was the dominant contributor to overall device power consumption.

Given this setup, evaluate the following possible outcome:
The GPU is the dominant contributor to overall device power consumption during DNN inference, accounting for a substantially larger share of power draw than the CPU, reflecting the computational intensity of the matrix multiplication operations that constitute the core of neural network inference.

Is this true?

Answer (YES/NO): NO